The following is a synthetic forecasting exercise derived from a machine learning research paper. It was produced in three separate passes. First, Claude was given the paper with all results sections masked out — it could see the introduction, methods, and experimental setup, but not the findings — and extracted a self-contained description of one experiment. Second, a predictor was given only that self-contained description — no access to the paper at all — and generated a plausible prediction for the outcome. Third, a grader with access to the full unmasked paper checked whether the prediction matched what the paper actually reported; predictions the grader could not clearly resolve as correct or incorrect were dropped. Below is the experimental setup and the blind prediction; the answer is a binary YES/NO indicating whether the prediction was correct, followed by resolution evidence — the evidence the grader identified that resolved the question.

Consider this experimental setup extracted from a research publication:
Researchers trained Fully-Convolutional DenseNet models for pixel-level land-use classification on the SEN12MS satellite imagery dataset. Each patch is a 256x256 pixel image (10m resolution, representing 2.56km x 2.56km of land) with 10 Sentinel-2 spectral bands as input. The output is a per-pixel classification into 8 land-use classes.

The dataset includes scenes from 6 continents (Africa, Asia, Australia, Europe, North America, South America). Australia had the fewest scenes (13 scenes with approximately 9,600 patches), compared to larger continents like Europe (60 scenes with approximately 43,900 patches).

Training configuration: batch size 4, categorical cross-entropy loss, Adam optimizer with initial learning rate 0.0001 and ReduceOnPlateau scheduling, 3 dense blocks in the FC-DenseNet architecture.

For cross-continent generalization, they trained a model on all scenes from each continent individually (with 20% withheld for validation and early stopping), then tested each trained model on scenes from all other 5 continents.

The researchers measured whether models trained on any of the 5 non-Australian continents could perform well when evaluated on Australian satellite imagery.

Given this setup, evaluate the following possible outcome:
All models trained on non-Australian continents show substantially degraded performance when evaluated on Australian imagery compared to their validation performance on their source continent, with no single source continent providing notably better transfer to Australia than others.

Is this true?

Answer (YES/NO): NO